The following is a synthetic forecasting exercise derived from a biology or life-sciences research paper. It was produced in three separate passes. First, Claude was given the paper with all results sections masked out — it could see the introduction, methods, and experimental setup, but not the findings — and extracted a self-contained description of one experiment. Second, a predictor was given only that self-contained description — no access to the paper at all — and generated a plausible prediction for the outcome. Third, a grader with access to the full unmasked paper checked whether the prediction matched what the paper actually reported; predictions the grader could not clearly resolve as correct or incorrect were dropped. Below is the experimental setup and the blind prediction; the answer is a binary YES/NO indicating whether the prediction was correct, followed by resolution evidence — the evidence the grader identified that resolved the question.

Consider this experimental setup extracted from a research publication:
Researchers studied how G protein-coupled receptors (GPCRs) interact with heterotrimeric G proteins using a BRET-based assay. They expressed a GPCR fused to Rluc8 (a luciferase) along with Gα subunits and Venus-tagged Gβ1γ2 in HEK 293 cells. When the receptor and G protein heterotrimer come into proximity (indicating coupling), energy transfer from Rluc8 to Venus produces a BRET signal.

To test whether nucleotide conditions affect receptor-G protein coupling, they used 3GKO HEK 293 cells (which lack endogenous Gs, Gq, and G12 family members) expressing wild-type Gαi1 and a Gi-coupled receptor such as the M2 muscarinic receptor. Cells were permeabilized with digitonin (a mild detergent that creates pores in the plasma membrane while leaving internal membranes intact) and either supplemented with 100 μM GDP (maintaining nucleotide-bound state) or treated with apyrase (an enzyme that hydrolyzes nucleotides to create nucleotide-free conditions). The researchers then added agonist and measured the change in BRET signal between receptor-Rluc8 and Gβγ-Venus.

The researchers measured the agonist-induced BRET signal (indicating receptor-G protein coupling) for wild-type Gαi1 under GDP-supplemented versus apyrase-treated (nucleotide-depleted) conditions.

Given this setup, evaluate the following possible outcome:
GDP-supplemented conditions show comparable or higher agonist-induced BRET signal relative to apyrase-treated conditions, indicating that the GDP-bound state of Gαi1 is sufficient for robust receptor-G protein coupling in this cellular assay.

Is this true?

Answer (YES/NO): NO